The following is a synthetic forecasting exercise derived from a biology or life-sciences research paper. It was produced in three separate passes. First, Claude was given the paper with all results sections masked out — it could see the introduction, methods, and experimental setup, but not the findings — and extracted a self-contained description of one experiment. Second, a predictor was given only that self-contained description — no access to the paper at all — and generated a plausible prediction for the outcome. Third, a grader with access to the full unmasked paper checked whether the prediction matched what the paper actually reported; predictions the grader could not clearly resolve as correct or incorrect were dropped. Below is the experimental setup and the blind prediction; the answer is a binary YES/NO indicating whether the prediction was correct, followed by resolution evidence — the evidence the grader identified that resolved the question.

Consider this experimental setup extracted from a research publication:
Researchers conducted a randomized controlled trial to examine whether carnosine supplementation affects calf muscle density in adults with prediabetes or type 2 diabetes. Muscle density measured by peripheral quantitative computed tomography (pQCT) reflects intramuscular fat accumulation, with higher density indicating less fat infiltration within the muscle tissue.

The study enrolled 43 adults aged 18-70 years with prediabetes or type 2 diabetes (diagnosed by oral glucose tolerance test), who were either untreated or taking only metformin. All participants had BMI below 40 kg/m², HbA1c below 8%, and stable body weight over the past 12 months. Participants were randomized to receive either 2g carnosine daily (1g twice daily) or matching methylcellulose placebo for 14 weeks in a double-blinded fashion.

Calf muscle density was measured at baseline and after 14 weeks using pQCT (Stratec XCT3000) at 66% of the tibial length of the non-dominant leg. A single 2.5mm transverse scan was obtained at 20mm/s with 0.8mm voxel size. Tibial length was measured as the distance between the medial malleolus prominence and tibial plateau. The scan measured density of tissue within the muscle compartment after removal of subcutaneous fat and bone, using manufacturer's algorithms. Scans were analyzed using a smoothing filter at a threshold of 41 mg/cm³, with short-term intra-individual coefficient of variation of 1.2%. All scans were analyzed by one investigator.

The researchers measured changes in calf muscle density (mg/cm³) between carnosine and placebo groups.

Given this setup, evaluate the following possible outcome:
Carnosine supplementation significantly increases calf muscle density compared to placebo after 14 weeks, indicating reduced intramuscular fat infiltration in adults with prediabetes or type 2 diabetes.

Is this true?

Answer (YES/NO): NO